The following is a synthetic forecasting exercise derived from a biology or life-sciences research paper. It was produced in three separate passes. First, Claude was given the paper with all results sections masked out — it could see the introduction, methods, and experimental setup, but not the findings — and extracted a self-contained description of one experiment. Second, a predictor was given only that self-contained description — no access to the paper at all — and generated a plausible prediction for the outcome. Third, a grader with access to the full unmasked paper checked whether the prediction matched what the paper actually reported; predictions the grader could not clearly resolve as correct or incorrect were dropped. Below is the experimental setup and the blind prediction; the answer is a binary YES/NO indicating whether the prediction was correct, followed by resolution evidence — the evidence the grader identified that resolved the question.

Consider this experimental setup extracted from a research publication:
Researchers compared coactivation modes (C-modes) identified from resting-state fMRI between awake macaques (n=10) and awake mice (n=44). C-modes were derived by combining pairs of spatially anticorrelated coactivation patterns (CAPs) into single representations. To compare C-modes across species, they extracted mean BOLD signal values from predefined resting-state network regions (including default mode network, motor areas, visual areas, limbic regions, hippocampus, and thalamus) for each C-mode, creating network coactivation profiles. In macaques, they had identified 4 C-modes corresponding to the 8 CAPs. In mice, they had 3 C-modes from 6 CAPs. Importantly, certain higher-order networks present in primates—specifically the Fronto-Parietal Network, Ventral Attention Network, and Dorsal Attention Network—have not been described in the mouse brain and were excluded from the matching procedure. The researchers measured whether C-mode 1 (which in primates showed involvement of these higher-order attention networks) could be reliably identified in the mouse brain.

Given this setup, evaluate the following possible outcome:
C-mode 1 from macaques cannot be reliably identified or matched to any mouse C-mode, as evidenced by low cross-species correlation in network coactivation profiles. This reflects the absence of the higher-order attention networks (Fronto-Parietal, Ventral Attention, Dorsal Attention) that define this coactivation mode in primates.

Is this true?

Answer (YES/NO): YES